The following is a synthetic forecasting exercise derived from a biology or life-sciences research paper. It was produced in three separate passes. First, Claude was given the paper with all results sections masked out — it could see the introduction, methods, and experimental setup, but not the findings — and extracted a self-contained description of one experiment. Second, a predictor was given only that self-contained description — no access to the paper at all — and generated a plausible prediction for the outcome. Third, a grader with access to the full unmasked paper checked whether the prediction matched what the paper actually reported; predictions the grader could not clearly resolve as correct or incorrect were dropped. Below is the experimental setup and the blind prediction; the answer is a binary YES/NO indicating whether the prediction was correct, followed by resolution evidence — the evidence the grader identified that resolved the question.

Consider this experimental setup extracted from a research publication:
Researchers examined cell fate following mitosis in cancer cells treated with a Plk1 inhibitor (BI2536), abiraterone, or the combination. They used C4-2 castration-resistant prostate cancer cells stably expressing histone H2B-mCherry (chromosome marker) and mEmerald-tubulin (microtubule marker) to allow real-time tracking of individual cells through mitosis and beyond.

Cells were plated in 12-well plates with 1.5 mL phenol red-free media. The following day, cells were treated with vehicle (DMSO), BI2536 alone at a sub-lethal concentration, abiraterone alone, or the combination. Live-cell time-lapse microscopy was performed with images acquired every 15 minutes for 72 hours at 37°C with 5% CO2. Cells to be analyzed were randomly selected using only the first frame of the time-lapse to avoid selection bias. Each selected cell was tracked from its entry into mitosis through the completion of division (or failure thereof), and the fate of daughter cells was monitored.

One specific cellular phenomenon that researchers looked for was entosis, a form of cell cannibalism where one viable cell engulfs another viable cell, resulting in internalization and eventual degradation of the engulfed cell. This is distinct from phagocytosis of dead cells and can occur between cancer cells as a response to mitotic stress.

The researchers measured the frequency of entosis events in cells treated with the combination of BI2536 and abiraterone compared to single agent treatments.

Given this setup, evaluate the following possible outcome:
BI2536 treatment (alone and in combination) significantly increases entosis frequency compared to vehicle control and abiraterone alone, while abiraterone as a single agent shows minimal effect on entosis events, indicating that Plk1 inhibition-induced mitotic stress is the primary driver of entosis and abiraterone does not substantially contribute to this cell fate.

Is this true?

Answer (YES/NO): NO